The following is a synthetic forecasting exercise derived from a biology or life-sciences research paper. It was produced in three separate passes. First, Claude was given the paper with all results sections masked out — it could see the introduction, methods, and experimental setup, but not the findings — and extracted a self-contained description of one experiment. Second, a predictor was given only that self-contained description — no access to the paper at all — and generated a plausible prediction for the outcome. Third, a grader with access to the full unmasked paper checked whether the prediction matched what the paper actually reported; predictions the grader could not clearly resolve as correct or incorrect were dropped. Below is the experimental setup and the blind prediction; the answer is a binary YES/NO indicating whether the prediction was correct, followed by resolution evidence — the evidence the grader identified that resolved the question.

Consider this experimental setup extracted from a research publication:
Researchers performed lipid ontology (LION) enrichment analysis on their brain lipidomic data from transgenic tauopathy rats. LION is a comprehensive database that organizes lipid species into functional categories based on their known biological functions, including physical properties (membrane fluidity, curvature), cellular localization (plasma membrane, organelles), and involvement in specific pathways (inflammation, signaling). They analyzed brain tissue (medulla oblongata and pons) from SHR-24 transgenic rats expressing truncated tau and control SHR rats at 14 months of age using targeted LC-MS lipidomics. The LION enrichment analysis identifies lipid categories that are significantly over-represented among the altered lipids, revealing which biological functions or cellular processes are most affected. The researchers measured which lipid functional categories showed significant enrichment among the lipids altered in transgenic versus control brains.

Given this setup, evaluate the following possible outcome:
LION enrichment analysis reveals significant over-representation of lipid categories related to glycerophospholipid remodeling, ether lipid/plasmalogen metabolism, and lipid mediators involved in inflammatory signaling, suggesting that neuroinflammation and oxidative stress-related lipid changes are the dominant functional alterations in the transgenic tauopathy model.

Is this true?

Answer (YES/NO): NO